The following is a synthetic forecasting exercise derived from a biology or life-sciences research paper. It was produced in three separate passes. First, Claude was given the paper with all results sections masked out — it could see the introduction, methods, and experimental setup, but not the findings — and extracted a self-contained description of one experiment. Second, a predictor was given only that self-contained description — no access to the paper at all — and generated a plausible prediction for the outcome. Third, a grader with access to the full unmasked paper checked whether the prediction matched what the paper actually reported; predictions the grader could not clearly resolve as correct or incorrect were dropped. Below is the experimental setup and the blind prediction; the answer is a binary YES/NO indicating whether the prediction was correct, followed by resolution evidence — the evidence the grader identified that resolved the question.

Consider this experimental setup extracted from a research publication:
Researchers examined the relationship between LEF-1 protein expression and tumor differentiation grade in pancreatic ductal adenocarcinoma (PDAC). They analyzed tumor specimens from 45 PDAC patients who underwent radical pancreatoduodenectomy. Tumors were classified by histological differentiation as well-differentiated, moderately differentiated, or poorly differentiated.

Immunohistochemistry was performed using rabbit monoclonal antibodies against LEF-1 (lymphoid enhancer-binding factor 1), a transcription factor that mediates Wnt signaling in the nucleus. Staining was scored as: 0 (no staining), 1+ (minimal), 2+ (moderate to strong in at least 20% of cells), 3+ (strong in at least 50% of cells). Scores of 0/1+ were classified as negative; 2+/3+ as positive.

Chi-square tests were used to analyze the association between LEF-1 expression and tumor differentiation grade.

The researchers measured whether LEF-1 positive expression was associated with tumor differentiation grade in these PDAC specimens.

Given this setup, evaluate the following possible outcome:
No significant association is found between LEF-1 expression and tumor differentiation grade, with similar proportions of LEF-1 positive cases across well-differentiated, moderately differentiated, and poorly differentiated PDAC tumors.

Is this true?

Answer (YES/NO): YES